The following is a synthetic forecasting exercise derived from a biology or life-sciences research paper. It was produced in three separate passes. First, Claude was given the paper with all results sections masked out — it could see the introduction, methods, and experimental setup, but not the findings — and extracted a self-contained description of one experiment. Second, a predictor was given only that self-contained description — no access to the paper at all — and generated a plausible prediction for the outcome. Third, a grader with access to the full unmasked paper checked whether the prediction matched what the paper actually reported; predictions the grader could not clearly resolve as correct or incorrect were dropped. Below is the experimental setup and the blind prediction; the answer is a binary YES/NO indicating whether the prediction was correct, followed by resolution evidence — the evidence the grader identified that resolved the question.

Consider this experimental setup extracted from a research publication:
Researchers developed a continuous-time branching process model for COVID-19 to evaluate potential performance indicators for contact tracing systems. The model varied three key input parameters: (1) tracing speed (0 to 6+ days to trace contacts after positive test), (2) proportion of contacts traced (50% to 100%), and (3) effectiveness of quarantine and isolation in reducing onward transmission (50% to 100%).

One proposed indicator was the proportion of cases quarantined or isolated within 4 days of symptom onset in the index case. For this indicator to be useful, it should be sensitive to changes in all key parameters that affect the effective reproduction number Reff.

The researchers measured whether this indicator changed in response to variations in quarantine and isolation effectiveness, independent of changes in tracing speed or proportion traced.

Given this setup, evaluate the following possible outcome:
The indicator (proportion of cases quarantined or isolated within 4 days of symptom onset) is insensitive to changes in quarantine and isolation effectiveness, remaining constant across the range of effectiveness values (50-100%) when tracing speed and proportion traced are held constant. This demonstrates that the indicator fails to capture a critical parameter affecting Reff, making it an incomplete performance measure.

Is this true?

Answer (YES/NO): YES